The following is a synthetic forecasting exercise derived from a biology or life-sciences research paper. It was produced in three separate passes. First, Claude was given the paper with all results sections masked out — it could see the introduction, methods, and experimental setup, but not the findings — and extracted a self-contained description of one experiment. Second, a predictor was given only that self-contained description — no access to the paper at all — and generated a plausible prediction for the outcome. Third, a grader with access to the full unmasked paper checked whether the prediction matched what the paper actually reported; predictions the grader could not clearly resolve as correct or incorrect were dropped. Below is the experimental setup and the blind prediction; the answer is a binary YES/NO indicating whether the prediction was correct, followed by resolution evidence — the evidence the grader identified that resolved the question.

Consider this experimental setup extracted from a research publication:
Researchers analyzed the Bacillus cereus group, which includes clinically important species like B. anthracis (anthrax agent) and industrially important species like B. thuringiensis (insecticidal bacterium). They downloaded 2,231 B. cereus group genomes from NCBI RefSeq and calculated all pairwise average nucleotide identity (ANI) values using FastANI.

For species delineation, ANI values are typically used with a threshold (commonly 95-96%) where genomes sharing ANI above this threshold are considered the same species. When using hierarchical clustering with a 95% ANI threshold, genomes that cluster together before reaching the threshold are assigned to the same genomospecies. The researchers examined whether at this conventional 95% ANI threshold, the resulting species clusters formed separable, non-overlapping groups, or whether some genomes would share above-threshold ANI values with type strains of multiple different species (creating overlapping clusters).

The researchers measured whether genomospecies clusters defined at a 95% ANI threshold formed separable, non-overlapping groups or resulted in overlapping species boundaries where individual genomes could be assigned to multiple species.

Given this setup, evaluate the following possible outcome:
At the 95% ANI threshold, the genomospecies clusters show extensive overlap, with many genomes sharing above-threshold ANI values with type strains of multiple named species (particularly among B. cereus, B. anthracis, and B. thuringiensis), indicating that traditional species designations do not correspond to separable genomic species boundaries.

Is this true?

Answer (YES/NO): YES